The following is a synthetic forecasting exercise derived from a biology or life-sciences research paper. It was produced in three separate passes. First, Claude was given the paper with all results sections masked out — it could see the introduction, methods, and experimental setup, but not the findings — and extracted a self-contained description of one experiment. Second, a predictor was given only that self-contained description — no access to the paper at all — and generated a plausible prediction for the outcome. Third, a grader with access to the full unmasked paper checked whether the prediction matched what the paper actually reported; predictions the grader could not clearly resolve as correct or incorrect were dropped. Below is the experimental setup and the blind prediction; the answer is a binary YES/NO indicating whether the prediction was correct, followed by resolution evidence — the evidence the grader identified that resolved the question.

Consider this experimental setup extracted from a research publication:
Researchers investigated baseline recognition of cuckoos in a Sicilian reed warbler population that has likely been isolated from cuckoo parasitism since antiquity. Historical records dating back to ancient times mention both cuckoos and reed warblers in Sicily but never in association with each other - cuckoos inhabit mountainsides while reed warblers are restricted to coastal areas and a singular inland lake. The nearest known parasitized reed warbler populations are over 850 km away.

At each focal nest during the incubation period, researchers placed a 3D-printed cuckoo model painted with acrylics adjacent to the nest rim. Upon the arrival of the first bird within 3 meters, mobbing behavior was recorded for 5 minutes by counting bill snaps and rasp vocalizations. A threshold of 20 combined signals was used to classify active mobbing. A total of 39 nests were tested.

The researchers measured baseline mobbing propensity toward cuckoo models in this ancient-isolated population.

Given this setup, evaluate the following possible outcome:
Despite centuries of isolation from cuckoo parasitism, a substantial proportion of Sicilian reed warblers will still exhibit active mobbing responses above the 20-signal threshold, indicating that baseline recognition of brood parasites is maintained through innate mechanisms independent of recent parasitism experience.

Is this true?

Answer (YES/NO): NO